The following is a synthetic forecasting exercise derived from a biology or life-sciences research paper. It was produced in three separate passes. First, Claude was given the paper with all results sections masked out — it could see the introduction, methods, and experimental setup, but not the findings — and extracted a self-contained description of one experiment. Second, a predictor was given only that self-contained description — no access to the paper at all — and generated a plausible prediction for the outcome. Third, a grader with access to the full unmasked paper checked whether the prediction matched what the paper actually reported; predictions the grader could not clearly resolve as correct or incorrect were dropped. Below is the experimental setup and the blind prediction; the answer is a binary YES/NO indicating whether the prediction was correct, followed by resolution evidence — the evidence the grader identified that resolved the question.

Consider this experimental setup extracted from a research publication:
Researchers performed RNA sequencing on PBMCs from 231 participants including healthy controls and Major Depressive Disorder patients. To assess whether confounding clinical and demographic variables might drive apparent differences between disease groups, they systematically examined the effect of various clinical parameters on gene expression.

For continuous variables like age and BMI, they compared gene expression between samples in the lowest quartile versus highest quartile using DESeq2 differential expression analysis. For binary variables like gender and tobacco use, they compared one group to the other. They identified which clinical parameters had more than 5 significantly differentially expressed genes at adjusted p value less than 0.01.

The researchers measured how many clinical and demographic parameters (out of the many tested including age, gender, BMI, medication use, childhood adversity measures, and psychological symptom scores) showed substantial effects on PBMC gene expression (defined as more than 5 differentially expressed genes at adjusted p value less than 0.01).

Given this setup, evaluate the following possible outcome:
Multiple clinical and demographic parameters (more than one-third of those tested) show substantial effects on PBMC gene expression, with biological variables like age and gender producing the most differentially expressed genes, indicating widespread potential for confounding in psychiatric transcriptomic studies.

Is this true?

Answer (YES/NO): NO